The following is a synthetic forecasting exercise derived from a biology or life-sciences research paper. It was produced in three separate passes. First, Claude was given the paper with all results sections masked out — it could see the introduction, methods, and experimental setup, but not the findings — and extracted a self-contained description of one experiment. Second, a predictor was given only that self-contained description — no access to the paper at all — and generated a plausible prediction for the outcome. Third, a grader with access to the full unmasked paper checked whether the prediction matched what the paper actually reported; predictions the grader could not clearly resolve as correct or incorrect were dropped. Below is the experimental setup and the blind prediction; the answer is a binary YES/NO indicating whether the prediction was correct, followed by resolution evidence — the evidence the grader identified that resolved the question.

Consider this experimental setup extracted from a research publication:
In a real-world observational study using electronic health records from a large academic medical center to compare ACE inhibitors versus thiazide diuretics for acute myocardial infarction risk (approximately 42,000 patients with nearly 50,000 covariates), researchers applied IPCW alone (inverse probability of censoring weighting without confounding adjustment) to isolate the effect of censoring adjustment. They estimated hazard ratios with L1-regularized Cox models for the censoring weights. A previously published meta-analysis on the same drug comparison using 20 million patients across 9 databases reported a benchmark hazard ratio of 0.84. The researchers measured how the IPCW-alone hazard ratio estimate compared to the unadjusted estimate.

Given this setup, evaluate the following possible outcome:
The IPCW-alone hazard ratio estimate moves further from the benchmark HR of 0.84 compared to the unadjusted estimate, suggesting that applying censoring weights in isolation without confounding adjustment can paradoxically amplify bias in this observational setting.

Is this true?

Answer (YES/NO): YES